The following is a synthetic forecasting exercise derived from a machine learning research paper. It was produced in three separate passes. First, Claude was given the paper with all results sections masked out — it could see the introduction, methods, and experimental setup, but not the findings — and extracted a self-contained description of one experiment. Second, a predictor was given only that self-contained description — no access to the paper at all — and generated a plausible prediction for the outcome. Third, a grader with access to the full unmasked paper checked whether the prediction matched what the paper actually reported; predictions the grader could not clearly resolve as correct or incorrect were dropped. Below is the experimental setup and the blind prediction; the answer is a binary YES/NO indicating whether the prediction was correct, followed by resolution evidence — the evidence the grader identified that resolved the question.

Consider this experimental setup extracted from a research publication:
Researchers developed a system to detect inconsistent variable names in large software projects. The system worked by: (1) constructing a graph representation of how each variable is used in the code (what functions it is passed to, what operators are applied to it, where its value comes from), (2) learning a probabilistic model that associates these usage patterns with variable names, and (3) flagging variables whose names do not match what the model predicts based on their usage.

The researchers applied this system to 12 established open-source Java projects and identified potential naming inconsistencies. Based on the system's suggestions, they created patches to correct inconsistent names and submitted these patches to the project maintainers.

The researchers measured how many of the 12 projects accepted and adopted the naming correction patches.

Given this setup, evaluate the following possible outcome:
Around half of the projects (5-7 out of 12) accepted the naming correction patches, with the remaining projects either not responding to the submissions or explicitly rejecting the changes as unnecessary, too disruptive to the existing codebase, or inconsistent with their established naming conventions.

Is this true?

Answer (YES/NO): NO